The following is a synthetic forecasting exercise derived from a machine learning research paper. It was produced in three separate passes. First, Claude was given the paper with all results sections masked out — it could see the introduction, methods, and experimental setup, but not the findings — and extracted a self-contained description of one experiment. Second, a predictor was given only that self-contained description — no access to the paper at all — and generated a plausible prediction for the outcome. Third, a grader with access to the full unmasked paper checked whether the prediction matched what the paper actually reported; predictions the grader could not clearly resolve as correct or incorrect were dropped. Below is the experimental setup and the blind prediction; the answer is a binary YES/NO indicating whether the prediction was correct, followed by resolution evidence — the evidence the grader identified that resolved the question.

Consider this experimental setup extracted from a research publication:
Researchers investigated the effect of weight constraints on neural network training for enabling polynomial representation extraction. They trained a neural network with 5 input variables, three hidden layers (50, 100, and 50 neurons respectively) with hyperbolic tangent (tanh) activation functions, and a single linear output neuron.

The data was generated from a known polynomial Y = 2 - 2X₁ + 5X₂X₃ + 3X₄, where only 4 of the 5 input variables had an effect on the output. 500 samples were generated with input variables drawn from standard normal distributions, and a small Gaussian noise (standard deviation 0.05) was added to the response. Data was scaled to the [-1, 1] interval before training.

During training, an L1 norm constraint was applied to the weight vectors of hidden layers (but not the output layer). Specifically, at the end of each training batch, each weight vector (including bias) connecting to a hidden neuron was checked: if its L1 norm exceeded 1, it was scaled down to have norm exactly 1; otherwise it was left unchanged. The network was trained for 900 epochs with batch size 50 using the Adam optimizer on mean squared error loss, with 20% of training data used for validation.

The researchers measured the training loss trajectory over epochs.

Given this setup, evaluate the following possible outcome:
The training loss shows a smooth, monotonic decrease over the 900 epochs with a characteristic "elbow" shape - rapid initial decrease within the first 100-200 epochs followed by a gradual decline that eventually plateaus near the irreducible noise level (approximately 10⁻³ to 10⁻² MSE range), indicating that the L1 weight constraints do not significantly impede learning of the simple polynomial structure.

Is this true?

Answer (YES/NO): NO